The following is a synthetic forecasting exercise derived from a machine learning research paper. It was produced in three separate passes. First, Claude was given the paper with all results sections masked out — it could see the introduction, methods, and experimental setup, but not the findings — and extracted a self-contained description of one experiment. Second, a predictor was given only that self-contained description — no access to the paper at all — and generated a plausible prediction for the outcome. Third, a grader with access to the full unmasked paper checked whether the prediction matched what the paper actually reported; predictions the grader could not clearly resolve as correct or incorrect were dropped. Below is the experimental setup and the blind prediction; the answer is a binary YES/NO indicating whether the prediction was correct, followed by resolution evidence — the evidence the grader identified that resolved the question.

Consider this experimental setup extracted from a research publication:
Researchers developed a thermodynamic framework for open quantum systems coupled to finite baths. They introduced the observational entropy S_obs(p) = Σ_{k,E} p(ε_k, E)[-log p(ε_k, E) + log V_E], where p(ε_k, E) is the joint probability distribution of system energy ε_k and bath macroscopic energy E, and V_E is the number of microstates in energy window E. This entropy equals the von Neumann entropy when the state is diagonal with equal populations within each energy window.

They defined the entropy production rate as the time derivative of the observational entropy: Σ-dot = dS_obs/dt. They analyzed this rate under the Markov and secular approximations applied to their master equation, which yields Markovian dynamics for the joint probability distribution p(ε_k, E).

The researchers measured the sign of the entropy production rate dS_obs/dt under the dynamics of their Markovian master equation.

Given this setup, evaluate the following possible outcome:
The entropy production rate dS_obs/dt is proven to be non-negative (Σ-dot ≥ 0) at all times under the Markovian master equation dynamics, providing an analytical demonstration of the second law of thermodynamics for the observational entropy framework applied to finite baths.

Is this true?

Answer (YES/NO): YES